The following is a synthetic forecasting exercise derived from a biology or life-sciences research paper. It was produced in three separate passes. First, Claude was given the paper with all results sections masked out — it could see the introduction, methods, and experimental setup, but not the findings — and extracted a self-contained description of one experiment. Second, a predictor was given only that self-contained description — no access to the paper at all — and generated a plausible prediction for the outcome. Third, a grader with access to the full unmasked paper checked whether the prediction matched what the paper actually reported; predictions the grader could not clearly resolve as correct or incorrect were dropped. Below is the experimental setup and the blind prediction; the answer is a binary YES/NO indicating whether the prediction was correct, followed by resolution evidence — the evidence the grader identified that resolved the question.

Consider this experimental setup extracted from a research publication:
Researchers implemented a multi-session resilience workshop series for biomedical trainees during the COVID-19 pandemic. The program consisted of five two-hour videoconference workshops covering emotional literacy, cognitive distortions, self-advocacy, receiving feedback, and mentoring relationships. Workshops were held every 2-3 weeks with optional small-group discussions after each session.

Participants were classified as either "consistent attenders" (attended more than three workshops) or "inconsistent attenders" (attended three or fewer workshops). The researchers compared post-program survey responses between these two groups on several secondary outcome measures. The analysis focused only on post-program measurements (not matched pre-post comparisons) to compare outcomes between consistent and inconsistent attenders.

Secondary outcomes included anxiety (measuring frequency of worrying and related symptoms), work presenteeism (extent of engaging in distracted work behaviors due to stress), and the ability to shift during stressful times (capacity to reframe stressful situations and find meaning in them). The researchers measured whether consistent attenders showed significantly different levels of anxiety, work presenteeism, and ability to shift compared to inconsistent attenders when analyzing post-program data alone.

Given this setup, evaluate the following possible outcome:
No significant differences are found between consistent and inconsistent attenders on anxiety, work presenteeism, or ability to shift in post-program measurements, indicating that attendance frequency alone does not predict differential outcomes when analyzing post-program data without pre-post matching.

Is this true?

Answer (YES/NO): YES